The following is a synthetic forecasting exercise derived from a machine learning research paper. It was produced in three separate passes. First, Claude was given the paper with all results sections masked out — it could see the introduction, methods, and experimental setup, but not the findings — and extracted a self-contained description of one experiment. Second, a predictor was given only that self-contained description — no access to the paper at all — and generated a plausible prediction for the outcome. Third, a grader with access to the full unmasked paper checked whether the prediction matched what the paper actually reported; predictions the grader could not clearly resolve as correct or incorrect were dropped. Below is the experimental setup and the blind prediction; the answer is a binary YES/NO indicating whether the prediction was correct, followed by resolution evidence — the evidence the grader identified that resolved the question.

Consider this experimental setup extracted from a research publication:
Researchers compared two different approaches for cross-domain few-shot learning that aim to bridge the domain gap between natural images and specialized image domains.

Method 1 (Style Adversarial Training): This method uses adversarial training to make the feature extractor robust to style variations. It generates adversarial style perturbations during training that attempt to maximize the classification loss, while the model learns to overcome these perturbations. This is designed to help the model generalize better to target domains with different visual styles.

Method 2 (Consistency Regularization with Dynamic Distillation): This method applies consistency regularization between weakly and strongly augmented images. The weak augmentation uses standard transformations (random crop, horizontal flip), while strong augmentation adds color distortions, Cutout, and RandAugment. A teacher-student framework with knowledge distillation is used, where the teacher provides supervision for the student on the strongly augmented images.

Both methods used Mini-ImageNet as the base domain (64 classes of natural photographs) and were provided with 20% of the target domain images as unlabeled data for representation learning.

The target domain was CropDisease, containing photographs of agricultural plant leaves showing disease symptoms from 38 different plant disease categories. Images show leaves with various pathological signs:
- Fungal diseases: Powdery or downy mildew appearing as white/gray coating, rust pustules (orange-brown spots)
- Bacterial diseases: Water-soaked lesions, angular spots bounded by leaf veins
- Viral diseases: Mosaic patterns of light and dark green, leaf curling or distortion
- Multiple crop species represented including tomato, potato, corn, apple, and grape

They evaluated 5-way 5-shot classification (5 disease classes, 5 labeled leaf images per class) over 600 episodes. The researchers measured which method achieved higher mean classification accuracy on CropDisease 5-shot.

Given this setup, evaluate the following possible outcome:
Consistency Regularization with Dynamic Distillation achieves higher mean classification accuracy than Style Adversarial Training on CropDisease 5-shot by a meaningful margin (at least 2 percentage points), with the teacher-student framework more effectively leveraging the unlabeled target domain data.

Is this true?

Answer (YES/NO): NO